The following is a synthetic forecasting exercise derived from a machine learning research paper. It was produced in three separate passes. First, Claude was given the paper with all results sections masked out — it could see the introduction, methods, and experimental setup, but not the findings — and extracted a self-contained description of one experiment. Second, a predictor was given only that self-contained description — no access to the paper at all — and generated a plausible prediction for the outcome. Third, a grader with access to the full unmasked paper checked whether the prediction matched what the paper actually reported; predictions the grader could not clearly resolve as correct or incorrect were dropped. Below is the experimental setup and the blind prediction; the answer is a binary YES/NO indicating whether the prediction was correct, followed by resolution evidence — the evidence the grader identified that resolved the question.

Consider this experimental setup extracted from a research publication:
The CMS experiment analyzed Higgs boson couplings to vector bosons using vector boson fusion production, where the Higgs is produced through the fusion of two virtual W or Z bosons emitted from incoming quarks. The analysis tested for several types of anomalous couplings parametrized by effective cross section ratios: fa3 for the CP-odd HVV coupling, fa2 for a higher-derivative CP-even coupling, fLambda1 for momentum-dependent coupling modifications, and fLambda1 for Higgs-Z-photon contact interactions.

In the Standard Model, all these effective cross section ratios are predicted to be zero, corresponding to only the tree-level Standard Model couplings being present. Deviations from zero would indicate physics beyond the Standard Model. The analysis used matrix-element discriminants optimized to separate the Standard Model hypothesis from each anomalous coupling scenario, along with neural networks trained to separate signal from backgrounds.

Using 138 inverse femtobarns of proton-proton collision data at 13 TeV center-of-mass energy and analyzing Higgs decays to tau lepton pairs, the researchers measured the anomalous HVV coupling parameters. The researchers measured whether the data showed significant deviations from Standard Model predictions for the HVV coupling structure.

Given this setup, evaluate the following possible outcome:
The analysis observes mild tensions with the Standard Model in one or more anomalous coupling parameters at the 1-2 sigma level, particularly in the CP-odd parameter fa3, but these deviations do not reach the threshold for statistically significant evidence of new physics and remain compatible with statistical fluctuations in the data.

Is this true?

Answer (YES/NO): YES